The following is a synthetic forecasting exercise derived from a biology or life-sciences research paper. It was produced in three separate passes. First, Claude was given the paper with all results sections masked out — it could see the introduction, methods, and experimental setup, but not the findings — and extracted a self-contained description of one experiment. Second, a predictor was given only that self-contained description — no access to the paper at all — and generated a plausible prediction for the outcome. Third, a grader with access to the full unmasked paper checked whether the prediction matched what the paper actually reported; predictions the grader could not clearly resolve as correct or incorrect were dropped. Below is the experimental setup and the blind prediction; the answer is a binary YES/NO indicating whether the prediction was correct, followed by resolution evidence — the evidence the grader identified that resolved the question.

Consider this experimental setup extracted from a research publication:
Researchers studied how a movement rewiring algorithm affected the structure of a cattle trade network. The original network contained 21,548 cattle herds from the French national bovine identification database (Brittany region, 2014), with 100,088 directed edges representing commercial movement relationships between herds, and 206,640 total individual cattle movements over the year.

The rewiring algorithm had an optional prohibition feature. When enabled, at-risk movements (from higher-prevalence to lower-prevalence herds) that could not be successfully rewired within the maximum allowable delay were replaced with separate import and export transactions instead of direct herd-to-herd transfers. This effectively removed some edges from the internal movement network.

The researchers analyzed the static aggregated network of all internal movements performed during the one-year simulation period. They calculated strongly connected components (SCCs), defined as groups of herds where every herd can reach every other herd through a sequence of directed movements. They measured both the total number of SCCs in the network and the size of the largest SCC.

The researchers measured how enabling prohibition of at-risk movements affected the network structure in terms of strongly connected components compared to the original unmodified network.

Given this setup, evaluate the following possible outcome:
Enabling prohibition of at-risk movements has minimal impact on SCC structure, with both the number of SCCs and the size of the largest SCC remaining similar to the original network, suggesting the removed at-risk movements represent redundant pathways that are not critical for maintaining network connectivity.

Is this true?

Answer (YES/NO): NO